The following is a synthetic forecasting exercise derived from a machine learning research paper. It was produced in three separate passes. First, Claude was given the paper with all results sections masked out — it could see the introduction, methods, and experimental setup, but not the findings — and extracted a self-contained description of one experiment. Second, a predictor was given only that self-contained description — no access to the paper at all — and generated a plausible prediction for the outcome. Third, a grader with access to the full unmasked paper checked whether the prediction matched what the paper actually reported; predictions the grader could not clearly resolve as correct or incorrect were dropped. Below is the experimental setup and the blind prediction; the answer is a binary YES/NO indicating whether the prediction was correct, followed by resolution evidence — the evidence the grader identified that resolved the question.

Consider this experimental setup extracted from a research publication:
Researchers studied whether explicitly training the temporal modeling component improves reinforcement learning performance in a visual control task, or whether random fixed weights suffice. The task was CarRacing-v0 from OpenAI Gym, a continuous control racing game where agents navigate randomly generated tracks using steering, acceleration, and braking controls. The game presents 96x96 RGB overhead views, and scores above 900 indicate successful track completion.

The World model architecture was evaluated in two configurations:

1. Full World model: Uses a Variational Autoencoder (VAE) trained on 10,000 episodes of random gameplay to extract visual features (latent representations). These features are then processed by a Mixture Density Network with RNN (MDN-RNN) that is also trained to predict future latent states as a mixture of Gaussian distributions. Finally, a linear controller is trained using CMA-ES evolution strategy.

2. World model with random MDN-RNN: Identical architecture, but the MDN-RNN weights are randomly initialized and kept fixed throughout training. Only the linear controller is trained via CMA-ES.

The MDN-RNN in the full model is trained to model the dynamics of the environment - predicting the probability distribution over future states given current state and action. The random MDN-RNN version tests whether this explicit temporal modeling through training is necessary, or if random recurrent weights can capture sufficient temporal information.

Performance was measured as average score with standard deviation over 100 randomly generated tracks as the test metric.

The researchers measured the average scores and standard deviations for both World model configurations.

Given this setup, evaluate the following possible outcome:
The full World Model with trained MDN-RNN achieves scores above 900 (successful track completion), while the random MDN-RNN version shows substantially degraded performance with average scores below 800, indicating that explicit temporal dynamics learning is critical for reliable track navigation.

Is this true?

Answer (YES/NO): NO